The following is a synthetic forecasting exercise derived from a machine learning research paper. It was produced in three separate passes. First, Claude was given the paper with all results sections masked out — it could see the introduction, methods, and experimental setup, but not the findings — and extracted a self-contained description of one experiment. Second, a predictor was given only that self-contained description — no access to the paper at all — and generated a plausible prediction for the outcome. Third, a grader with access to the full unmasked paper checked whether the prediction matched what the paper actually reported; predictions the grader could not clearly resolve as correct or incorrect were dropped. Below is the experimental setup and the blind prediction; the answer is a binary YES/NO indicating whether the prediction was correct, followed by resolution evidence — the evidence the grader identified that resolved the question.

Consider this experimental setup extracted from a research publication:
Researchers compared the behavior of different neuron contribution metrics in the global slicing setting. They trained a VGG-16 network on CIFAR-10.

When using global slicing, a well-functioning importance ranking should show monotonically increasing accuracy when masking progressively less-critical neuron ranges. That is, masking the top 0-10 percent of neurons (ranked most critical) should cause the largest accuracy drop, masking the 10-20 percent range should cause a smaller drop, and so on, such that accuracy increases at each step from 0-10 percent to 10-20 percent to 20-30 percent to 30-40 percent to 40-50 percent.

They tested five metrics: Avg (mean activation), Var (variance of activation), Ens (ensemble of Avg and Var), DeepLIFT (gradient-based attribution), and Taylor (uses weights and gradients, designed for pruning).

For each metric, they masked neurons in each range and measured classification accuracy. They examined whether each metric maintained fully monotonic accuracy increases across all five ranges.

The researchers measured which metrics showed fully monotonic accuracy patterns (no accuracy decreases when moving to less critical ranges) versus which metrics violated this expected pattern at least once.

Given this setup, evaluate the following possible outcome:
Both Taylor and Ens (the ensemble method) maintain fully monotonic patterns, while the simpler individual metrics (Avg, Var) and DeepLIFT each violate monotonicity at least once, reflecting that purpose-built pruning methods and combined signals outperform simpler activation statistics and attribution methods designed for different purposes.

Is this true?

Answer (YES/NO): NO